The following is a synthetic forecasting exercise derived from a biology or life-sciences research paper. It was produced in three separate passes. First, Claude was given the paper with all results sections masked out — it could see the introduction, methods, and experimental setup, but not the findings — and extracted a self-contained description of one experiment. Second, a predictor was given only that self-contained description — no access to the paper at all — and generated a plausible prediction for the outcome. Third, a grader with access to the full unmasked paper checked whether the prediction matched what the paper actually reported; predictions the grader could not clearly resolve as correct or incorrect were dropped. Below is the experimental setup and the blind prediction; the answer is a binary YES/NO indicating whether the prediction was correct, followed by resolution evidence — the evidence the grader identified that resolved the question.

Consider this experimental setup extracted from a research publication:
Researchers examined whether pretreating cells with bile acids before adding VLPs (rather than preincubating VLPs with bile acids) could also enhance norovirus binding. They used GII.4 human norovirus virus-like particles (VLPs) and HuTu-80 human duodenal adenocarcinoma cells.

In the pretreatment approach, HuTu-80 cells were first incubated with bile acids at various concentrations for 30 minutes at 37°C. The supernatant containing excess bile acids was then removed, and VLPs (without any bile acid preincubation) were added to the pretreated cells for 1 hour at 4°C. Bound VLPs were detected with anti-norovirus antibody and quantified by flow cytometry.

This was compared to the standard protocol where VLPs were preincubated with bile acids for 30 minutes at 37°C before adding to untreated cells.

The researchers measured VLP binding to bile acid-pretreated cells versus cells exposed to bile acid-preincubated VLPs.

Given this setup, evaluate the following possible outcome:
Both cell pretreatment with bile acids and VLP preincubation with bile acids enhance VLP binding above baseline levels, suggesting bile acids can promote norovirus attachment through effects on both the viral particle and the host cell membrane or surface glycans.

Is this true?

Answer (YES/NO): NO